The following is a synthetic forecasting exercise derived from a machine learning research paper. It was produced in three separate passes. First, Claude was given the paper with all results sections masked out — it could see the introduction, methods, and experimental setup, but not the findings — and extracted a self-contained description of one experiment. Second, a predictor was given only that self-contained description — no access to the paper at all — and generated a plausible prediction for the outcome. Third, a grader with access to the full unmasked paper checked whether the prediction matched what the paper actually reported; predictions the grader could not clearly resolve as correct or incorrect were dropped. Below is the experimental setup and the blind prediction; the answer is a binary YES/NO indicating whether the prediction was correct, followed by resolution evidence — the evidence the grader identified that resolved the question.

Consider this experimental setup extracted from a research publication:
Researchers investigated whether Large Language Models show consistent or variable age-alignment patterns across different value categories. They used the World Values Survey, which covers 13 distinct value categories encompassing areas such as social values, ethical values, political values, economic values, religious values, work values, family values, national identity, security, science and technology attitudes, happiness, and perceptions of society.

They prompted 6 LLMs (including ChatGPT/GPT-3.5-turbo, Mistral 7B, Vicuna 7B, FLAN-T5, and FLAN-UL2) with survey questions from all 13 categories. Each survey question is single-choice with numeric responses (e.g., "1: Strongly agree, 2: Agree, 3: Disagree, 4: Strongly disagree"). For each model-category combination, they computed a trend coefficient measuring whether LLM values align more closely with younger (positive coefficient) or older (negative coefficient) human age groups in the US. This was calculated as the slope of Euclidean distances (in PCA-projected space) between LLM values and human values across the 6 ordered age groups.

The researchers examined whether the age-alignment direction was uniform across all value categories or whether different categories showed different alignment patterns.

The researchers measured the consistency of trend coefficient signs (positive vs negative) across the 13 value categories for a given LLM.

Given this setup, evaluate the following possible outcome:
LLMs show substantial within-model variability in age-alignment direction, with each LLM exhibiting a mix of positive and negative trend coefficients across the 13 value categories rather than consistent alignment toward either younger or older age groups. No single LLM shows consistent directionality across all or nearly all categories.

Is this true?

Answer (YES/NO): NO